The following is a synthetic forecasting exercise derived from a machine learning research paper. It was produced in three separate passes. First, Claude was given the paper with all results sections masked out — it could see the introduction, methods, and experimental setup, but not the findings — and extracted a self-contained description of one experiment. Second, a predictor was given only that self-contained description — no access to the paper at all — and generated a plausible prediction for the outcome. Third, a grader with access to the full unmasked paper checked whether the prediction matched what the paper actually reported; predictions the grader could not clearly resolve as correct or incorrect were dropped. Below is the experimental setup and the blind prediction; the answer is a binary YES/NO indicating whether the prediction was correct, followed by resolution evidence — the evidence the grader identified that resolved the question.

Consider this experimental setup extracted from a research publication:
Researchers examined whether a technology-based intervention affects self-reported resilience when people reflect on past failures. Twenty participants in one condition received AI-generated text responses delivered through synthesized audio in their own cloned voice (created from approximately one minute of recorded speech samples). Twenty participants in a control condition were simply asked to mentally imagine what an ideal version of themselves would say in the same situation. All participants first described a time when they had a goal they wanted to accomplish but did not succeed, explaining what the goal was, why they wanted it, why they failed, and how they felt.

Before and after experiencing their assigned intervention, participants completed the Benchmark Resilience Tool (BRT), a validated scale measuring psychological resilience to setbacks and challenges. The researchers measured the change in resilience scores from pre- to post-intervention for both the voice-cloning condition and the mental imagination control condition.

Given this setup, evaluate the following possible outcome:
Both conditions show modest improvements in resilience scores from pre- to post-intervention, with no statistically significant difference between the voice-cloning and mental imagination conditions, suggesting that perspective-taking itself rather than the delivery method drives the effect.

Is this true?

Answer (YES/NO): YES